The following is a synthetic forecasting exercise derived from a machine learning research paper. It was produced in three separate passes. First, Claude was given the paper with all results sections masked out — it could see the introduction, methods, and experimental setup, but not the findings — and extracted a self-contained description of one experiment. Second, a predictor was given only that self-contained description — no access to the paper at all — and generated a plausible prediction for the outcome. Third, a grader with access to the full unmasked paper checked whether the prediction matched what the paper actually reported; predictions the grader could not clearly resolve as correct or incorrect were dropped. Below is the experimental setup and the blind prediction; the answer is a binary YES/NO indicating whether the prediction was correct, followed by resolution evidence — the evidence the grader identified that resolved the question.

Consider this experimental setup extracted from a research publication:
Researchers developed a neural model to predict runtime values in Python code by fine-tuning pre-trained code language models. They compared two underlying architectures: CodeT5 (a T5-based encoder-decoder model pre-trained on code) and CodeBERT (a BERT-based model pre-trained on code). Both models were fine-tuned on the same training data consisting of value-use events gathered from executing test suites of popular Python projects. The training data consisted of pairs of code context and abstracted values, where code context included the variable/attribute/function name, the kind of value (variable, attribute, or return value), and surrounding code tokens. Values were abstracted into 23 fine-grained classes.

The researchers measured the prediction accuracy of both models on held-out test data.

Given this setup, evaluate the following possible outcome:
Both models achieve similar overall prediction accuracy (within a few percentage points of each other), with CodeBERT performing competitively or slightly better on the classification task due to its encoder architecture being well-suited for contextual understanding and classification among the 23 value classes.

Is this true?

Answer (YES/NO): NO